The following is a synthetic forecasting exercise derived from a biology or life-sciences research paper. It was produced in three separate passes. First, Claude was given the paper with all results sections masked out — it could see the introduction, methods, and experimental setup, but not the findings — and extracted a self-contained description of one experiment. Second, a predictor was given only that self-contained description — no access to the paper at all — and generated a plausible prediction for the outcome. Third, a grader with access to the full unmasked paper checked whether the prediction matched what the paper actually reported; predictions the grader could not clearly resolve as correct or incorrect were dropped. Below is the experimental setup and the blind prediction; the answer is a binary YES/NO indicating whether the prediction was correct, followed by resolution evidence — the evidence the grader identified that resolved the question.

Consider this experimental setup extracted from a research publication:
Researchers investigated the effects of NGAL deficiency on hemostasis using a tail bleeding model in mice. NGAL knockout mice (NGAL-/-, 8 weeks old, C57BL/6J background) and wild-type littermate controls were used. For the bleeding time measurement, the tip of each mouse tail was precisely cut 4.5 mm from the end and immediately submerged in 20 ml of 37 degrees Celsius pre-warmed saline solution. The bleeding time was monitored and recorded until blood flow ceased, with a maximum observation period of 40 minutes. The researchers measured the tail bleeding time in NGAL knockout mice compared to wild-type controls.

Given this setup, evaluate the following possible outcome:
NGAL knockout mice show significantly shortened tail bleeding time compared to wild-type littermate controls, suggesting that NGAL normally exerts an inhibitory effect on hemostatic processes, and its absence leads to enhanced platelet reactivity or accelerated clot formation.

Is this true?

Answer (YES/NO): NO